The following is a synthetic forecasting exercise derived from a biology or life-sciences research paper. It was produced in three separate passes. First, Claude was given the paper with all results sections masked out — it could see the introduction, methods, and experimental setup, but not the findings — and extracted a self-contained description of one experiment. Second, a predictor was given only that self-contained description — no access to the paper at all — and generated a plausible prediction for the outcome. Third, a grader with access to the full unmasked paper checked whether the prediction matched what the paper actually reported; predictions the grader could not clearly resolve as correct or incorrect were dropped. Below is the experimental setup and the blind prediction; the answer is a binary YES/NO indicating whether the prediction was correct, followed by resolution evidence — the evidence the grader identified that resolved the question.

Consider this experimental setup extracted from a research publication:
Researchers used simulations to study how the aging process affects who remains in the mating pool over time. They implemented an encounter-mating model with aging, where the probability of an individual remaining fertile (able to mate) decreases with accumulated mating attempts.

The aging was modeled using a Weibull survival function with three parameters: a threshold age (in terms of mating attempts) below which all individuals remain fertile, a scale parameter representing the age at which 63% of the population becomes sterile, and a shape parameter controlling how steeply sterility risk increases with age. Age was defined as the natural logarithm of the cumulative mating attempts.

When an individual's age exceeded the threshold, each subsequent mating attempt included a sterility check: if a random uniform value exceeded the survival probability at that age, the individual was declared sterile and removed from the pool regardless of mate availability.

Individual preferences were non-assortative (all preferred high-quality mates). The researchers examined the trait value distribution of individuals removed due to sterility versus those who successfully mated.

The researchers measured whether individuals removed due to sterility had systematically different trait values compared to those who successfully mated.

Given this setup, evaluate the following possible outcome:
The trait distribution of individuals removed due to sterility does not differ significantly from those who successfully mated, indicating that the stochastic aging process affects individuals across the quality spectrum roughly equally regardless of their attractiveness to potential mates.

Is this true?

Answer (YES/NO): NO